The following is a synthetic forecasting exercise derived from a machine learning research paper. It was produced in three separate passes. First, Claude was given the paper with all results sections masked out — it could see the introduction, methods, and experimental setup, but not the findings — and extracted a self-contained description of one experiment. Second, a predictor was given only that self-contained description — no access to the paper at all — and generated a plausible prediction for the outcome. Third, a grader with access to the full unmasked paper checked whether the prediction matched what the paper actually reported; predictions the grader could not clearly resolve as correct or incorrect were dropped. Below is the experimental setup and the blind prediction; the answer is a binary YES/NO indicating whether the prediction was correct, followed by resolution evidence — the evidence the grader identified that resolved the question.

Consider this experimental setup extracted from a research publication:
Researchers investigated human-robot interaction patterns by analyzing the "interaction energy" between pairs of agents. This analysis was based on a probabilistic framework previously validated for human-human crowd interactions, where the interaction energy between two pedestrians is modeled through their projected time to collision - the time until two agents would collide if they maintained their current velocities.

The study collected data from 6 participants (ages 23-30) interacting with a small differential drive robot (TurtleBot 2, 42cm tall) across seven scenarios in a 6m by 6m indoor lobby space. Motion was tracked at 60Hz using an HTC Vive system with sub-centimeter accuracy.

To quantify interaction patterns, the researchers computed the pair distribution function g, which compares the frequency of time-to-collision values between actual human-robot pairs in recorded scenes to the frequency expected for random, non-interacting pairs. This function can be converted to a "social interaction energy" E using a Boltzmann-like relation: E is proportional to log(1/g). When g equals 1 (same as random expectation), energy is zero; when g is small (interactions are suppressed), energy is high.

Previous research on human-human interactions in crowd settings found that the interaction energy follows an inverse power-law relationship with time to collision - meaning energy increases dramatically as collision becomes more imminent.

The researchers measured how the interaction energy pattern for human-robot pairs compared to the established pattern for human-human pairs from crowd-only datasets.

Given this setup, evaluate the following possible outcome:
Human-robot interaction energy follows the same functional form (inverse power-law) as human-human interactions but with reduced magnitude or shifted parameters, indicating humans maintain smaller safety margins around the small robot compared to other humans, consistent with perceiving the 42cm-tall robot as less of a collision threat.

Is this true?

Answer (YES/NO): NO